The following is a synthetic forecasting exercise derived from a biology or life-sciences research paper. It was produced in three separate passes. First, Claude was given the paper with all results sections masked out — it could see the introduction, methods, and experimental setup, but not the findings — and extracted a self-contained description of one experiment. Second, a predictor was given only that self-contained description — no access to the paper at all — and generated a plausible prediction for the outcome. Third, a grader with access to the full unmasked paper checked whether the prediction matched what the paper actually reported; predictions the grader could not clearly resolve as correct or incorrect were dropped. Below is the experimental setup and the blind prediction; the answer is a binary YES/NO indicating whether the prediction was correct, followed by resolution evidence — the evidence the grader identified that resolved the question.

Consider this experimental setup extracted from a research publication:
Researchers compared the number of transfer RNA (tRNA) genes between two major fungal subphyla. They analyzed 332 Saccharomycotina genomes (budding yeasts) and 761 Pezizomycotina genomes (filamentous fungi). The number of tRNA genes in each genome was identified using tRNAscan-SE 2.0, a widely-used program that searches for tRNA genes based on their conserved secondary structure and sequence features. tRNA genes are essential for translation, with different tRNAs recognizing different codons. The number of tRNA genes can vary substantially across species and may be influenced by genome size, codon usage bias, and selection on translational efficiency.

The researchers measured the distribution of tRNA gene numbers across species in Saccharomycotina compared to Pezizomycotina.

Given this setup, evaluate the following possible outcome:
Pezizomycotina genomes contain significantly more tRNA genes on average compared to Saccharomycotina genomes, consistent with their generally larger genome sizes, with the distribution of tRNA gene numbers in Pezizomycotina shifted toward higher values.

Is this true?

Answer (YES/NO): NO